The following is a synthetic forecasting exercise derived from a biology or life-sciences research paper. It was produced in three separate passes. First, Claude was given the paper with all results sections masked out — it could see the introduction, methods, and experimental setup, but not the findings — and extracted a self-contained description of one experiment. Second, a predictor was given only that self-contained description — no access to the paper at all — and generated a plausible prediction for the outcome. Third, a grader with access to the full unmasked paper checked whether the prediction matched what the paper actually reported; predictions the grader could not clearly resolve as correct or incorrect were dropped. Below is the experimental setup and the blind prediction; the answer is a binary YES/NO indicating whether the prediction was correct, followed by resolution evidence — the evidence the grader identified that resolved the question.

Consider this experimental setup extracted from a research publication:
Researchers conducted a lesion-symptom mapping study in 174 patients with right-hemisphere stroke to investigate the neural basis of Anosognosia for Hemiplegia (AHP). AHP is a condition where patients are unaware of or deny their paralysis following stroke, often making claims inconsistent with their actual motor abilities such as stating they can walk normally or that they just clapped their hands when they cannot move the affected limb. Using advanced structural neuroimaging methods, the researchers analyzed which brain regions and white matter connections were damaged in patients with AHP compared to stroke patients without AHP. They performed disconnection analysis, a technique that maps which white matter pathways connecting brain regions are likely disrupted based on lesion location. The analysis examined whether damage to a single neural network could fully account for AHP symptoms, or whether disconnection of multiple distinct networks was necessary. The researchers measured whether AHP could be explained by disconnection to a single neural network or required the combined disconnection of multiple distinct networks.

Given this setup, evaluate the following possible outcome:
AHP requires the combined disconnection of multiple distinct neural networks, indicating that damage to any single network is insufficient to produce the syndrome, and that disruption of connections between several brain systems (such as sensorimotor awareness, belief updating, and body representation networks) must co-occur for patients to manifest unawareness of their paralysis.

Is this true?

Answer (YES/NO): YES